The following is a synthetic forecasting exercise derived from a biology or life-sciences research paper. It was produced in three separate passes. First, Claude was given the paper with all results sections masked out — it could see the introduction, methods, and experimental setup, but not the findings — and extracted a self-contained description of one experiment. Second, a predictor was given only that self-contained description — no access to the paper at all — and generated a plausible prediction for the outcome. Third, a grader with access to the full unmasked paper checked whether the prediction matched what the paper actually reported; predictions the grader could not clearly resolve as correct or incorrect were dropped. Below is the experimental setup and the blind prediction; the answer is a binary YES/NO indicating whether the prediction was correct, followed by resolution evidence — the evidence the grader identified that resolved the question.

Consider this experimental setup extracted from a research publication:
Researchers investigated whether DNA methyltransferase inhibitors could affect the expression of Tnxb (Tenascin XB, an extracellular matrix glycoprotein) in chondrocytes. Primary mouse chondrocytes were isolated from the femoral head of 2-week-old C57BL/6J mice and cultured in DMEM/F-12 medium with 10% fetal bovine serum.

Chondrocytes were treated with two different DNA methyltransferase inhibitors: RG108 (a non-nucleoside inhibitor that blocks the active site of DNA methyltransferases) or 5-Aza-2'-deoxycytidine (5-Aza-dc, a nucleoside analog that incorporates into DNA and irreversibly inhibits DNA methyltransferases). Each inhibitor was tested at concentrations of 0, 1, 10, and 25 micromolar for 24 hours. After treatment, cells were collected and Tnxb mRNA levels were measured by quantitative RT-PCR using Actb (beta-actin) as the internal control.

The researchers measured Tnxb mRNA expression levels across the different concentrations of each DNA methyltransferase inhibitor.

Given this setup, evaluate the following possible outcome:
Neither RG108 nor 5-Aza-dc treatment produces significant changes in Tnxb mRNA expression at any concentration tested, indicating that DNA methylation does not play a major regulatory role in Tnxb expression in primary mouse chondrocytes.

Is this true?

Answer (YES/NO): NO